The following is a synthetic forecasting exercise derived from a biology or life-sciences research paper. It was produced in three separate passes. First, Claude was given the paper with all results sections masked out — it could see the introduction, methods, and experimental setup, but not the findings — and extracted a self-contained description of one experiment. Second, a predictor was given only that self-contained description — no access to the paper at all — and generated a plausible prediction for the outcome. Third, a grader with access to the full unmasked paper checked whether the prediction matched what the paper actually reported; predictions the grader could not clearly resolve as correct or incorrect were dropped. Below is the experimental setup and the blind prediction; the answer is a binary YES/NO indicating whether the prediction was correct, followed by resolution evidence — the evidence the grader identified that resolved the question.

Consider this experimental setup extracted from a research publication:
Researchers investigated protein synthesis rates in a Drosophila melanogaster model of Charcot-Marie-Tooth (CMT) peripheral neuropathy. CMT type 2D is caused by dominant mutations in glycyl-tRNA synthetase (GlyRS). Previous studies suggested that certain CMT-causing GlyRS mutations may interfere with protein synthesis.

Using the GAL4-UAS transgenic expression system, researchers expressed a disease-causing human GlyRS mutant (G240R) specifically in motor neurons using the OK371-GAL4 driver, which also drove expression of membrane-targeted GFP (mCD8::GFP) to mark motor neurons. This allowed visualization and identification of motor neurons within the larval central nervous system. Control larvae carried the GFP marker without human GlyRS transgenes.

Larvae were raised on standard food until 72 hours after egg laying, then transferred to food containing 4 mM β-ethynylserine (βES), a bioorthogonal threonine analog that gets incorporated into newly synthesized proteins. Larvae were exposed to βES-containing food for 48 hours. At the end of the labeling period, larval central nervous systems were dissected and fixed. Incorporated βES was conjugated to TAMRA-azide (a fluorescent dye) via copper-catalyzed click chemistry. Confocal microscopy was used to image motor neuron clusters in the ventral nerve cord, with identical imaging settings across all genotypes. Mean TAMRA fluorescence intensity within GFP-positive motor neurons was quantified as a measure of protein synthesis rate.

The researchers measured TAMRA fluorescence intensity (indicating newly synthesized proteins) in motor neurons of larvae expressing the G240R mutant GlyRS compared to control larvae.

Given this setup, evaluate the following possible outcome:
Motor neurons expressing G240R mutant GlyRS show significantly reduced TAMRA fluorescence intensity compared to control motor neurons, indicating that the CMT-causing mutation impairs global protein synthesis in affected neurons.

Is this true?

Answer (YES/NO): YES